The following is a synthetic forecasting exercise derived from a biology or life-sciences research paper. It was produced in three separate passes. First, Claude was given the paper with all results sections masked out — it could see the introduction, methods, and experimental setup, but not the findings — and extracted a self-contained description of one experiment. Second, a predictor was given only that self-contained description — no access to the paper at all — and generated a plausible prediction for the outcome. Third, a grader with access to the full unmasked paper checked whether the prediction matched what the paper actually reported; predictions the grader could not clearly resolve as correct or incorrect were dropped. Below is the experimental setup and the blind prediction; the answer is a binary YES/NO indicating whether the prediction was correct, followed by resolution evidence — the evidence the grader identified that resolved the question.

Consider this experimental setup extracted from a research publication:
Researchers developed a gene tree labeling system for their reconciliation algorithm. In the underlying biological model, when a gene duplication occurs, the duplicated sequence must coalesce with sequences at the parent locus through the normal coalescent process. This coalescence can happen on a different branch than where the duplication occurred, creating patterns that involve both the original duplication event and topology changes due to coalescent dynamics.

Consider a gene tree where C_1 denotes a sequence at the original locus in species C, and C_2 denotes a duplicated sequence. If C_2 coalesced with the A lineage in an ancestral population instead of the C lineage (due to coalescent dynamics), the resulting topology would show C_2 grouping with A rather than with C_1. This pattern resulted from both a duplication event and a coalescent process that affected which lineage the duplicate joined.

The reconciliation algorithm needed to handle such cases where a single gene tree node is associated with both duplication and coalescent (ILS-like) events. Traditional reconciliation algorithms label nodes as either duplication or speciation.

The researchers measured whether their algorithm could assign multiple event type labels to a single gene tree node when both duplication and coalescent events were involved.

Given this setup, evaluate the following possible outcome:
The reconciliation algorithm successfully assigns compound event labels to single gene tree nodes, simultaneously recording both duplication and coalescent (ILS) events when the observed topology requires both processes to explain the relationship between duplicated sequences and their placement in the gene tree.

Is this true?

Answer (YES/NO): YES